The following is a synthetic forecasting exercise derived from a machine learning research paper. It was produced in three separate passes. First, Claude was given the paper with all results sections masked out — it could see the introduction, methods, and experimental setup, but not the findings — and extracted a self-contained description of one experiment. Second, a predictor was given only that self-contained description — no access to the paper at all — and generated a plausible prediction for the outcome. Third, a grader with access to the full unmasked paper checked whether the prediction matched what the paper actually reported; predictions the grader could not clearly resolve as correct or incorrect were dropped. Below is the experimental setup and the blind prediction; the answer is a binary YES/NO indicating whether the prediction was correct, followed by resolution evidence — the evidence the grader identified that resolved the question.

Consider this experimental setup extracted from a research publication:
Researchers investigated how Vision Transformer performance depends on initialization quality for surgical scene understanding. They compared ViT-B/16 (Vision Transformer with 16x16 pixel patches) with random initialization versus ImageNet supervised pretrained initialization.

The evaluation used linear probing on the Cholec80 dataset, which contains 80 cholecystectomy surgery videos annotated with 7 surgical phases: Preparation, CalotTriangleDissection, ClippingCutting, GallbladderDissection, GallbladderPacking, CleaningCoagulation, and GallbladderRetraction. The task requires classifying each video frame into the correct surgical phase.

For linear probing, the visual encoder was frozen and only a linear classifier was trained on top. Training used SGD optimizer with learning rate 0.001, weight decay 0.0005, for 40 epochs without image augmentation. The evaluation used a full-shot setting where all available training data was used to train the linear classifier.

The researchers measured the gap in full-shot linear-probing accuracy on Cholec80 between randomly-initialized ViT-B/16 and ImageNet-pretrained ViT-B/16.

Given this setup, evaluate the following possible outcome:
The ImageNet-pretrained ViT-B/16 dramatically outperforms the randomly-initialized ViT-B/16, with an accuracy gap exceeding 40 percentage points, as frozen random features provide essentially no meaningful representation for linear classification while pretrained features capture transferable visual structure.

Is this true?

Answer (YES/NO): NO